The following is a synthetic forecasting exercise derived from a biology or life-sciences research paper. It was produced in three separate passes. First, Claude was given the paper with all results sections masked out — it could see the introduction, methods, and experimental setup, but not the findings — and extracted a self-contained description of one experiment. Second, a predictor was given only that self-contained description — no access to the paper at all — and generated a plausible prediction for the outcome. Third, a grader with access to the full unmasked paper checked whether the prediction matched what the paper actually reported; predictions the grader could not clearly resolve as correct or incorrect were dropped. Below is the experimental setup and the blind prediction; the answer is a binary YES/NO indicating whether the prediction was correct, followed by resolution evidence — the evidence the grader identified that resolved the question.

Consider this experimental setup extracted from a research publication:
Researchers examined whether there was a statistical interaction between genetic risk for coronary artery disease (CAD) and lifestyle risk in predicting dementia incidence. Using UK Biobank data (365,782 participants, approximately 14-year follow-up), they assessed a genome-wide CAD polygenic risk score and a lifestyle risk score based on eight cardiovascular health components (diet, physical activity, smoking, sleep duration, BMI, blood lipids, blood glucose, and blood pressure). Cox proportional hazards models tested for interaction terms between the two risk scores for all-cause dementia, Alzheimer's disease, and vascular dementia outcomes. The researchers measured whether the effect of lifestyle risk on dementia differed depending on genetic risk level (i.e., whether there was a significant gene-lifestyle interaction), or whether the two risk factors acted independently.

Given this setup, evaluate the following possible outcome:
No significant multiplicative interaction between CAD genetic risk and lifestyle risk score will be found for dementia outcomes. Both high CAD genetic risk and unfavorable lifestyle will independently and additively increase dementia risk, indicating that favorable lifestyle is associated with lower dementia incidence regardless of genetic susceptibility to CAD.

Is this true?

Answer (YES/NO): YES